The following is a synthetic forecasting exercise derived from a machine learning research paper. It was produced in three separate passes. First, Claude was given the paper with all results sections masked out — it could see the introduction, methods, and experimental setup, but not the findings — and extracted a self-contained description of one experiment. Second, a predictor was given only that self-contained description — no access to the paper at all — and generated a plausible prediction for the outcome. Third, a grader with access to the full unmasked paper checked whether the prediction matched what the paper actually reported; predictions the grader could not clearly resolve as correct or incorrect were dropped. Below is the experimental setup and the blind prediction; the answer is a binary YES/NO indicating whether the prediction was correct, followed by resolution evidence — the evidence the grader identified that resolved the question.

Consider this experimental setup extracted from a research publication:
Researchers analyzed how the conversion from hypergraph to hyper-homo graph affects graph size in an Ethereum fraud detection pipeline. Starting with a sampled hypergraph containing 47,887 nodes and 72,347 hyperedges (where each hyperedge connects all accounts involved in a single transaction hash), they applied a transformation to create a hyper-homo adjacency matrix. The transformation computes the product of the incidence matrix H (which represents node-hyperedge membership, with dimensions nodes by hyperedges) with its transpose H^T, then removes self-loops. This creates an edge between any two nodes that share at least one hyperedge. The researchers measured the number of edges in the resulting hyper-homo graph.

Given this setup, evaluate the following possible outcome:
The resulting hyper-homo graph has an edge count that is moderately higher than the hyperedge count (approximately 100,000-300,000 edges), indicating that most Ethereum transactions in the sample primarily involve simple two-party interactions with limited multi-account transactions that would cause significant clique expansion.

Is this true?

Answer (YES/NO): NO